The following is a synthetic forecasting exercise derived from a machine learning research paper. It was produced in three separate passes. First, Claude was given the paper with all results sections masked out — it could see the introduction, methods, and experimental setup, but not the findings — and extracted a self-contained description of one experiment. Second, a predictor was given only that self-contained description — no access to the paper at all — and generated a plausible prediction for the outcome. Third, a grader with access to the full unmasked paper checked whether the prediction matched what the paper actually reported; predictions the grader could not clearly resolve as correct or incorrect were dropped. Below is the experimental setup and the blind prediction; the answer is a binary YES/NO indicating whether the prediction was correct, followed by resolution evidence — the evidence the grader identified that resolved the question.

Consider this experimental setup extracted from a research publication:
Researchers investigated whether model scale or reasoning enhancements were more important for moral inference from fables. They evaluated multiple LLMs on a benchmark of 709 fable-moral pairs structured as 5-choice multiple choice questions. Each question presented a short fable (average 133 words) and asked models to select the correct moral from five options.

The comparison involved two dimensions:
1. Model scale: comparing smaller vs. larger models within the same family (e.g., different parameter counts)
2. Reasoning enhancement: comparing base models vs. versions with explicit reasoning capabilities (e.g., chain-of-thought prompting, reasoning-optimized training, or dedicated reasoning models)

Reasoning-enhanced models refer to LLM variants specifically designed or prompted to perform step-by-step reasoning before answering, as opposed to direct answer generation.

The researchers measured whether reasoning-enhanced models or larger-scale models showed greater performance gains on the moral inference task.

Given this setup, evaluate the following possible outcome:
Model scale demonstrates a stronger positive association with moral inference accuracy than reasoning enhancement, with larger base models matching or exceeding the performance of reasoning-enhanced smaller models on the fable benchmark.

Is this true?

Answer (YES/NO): YES